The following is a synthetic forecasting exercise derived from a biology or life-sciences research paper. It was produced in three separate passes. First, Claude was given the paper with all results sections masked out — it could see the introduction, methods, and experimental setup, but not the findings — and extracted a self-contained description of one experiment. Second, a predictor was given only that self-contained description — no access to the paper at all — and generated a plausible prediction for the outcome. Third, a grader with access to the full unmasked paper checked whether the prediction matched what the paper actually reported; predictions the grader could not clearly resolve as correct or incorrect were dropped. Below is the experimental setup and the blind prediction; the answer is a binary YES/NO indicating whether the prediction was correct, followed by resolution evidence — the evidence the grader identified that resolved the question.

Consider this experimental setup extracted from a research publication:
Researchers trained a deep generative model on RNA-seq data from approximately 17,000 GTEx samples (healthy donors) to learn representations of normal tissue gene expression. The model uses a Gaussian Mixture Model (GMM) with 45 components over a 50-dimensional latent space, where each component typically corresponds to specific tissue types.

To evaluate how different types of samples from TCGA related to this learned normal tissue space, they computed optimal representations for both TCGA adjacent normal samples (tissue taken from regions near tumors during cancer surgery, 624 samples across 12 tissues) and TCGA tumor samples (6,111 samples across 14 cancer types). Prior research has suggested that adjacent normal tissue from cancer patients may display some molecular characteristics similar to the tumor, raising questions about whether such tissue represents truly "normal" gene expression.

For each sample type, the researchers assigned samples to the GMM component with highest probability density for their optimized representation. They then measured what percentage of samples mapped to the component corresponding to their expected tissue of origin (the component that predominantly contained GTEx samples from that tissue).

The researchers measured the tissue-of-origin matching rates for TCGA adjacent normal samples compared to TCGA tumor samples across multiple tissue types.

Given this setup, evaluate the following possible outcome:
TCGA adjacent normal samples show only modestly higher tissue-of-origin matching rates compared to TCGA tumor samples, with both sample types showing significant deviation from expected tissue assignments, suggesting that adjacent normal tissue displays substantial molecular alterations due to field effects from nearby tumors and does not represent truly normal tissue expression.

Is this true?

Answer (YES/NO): NO